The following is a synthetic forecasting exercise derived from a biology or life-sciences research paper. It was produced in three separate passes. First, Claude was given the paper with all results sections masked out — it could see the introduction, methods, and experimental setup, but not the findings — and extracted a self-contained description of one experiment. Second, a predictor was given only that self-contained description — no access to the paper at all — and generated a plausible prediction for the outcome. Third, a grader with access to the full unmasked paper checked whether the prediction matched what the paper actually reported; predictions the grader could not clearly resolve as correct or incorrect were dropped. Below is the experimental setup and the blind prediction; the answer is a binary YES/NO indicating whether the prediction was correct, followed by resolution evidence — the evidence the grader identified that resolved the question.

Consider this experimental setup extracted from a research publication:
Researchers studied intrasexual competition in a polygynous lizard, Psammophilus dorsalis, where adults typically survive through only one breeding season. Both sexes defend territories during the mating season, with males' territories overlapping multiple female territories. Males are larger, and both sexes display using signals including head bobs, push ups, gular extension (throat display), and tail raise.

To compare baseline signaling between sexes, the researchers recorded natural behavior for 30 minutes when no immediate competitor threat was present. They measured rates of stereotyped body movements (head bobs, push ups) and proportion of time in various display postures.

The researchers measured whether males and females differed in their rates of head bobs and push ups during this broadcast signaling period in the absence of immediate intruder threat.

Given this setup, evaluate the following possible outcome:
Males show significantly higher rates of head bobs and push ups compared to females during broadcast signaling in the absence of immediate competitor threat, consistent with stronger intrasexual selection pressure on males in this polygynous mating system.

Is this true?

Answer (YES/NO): NO